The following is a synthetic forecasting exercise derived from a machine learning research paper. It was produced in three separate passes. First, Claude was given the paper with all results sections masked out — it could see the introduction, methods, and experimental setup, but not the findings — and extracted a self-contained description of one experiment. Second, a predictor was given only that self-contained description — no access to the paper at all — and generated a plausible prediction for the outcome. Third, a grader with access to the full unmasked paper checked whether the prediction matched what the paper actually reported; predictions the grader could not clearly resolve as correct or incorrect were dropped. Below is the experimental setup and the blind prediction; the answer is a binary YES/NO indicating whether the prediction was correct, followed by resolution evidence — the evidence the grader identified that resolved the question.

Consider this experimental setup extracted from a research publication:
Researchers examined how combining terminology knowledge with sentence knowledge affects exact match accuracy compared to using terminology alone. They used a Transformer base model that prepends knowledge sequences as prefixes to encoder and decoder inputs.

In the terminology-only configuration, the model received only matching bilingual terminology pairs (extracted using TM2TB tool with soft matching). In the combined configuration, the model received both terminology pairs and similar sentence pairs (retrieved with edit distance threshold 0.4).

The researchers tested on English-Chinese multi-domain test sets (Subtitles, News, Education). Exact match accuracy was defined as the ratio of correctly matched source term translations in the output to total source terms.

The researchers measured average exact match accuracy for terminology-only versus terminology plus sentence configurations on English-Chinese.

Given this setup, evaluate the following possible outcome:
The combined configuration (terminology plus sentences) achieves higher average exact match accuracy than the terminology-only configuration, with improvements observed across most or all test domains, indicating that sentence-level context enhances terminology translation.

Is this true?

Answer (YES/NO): NO